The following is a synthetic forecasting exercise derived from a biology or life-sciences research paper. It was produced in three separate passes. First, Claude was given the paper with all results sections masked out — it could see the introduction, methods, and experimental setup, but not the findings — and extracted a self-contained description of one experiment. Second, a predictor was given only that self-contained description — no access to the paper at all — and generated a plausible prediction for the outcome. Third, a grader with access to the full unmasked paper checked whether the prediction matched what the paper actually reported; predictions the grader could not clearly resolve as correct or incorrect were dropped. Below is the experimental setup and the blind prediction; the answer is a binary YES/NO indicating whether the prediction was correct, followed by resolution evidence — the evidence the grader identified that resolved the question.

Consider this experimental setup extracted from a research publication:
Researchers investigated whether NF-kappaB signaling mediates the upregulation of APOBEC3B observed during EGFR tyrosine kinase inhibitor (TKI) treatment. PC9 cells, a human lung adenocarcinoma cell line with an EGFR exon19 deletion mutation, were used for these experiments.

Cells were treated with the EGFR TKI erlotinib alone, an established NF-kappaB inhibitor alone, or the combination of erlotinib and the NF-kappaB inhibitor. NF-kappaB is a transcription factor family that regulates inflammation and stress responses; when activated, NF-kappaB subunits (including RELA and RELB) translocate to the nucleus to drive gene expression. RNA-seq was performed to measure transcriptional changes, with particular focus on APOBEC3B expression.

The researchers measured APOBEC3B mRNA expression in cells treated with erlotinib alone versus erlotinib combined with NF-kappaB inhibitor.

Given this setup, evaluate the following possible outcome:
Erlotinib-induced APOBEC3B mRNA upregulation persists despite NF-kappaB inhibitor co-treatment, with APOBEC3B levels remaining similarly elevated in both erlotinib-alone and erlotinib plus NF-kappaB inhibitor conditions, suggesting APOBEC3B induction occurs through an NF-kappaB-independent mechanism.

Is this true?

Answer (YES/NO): NO